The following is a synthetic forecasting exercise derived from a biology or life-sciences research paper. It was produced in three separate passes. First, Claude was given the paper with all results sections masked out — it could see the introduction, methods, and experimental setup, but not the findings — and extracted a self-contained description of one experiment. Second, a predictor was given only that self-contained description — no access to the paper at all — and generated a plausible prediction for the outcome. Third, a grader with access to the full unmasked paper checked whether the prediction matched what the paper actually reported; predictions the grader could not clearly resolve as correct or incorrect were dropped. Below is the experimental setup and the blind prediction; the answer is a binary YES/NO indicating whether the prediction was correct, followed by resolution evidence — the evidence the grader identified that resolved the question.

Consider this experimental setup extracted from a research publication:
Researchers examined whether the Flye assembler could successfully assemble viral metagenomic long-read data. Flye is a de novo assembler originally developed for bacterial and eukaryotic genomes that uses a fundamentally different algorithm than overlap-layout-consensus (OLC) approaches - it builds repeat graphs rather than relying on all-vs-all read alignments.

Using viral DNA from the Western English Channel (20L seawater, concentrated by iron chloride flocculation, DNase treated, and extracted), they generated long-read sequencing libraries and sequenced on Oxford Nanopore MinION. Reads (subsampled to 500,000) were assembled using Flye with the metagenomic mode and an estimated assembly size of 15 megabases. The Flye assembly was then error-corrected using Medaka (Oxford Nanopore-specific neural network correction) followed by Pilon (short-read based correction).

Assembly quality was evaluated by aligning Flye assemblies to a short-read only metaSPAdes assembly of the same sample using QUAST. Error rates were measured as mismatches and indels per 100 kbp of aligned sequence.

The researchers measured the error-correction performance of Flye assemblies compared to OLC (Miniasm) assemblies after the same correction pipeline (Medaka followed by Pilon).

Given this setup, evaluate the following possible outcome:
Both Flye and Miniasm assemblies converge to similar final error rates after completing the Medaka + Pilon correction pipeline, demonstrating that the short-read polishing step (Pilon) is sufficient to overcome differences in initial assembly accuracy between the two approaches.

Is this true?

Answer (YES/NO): NO